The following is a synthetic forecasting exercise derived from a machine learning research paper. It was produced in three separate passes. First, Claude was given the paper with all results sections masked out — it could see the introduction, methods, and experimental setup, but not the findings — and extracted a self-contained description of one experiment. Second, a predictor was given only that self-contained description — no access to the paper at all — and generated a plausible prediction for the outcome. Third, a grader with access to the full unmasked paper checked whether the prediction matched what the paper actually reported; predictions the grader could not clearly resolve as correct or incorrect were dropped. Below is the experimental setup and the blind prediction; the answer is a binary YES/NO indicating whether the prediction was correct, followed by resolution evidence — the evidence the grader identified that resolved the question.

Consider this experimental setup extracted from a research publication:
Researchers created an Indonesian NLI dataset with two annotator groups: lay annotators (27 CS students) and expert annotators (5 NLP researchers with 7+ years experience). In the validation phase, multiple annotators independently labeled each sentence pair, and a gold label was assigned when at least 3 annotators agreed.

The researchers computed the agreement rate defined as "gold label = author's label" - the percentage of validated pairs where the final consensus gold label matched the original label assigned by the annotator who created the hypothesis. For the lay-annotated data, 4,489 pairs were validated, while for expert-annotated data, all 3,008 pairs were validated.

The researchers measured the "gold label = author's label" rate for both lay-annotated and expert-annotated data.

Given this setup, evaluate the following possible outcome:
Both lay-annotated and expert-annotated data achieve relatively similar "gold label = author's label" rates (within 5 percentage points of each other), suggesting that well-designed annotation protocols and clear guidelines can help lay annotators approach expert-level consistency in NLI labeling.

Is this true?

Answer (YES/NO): YES